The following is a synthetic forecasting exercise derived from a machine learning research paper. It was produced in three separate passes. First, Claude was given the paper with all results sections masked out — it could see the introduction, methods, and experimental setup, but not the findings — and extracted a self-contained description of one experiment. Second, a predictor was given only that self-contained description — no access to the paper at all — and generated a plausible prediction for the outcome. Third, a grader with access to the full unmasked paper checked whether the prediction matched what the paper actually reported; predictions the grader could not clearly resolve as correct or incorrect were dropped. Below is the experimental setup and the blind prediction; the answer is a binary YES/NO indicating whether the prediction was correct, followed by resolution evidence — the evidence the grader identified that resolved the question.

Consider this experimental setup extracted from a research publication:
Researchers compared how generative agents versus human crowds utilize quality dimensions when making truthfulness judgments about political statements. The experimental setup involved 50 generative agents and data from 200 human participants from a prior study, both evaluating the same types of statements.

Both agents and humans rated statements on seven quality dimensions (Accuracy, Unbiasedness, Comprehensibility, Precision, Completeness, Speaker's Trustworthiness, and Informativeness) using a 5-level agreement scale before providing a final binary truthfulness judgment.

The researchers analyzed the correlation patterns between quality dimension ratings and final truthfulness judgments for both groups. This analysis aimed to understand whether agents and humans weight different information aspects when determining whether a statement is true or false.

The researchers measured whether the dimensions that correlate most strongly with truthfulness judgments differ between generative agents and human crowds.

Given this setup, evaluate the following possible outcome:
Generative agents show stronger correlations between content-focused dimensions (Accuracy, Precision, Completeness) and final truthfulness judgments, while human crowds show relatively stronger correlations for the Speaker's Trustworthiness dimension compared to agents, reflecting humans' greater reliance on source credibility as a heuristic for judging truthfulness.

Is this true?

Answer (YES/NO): NO